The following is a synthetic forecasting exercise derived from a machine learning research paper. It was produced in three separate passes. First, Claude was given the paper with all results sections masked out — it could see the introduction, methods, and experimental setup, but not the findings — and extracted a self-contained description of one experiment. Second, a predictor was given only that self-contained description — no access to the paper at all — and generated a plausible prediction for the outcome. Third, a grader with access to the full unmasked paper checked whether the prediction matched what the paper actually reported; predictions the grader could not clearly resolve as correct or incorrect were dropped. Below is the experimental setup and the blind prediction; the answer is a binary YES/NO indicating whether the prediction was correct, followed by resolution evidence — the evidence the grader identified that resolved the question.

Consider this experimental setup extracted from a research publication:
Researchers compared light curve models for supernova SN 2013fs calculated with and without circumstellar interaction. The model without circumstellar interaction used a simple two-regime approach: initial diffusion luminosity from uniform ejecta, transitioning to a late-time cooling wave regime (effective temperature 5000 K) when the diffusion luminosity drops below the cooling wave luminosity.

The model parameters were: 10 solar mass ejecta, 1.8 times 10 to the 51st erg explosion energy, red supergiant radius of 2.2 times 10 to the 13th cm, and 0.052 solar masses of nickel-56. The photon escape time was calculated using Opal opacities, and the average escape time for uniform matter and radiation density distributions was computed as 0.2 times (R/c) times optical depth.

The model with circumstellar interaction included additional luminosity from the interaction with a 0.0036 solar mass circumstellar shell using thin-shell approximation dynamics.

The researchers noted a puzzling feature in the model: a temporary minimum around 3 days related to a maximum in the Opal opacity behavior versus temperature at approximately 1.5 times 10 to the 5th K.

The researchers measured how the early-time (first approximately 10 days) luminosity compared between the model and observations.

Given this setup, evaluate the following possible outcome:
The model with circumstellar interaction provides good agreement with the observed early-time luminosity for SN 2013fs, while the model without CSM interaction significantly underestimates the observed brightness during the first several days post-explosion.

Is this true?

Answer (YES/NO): NO